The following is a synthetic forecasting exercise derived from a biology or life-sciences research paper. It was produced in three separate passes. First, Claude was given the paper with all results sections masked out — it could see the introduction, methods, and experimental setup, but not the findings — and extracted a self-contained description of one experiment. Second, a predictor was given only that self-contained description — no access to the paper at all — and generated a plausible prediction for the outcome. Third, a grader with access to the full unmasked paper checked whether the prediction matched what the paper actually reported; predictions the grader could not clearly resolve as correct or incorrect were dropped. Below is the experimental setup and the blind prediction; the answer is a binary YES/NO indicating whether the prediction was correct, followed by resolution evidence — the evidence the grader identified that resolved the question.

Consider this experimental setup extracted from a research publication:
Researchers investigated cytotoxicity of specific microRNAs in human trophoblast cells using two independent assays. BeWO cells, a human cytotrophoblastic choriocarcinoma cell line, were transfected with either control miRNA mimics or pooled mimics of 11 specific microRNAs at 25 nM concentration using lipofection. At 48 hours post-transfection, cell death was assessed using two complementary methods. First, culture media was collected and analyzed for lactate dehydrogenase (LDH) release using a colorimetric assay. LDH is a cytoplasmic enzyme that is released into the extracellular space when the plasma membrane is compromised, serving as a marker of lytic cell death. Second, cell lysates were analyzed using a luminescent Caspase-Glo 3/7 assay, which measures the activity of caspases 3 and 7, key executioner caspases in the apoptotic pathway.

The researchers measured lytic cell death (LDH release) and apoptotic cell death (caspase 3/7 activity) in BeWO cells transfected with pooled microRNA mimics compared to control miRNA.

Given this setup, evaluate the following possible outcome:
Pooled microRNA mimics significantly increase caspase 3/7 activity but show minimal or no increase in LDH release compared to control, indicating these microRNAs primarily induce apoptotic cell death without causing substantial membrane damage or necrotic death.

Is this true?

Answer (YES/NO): NO